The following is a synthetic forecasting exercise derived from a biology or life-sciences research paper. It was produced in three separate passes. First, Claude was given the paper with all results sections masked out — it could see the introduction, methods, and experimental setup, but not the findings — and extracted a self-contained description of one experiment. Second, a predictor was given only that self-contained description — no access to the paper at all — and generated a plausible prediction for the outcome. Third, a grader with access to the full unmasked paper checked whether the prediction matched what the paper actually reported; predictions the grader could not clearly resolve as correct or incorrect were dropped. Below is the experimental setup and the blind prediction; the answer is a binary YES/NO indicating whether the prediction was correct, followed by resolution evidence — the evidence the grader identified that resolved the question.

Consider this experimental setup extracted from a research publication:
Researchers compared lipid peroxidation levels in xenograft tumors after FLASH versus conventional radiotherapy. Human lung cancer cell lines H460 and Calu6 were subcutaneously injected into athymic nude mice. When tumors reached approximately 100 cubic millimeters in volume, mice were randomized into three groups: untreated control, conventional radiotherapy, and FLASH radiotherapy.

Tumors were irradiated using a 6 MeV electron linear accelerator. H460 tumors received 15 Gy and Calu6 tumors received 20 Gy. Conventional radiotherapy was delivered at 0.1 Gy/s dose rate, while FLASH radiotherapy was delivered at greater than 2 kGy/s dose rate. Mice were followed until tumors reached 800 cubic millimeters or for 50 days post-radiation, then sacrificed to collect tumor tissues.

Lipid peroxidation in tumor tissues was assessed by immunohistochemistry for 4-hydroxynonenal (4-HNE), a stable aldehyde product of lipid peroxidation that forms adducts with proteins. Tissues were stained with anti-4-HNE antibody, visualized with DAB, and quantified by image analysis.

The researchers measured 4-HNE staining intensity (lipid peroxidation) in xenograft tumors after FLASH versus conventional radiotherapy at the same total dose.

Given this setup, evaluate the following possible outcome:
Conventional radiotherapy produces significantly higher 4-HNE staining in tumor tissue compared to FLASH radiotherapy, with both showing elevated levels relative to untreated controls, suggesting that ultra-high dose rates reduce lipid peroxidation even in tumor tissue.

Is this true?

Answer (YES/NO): NO